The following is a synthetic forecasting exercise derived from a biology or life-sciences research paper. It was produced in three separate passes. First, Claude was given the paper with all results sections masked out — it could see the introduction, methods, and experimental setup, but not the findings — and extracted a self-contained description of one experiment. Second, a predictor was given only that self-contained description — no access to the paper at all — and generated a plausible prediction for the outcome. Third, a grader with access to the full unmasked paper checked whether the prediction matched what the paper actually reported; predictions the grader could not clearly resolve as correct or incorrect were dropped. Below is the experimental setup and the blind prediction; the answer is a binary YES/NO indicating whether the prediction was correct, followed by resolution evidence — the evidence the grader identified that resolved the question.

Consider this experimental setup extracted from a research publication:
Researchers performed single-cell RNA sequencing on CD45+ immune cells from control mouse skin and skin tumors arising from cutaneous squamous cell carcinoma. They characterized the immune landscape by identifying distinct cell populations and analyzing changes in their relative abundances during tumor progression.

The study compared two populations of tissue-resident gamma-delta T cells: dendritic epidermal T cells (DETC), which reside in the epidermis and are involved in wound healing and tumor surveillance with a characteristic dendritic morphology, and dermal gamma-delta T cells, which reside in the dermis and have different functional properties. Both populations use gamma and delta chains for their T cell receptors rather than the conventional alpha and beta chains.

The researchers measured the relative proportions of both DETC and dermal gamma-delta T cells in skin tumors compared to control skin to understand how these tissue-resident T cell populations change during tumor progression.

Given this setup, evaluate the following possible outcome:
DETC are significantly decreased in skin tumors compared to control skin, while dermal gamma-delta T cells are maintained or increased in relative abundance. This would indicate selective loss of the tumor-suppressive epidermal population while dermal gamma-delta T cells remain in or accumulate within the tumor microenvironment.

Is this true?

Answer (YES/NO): NO